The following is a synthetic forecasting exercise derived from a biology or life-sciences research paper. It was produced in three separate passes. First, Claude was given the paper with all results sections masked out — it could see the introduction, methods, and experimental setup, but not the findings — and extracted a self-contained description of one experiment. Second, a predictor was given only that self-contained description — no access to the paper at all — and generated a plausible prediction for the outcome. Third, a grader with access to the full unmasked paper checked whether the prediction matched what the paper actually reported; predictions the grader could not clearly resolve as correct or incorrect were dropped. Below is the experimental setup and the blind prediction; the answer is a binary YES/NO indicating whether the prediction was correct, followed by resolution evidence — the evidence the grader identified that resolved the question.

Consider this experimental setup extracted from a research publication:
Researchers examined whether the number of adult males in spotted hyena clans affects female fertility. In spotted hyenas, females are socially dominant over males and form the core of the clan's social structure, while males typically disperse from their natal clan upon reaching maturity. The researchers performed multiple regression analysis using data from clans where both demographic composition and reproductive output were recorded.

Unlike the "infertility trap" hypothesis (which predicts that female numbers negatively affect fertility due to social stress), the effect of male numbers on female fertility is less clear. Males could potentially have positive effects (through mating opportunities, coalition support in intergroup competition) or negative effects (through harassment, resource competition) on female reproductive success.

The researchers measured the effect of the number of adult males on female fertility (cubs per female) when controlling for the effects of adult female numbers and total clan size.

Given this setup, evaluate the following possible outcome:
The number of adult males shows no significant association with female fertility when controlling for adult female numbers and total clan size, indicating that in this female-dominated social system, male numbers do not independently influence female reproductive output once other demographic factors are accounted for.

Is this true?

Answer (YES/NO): NO